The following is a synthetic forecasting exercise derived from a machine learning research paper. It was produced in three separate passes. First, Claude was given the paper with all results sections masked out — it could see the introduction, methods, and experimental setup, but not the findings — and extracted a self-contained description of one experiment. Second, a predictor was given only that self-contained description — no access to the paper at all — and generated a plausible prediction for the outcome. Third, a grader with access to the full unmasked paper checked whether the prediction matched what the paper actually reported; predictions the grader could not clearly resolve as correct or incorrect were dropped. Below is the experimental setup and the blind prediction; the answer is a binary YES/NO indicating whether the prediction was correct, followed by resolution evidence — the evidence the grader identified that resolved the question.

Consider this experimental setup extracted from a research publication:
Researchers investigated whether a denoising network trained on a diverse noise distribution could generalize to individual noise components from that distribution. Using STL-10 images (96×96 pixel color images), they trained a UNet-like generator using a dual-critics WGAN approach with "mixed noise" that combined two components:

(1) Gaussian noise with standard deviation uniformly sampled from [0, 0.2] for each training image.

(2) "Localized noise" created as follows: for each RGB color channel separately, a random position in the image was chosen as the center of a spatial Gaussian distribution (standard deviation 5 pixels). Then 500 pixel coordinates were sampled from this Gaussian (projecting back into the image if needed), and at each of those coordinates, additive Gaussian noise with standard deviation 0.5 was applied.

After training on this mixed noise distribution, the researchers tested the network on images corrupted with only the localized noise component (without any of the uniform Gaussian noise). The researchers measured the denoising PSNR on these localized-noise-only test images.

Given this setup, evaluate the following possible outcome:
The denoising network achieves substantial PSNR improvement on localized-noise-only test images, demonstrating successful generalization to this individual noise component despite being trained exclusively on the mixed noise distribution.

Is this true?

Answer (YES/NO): YES